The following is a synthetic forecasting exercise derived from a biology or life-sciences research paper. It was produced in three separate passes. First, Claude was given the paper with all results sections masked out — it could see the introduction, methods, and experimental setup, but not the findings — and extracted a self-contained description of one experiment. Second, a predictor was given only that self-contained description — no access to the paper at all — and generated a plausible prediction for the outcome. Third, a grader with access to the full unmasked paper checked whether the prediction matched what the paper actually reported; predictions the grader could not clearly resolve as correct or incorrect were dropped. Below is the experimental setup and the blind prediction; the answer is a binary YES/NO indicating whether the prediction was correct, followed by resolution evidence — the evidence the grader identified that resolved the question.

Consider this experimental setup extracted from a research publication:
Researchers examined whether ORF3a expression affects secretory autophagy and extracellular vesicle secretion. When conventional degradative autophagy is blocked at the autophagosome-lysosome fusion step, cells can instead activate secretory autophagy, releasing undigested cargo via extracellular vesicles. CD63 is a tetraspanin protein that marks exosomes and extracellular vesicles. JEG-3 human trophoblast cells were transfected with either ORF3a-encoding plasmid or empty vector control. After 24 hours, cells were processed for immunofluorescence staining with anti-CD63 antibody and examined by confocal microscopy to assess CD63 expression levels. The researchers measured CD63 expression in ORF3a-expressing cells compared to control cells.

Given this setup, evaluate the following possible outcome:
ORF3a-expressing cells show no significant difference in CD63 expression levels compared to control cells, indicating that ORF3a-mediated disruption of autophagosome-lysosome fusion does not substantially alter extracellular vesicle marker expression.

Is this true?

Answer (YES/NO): NO